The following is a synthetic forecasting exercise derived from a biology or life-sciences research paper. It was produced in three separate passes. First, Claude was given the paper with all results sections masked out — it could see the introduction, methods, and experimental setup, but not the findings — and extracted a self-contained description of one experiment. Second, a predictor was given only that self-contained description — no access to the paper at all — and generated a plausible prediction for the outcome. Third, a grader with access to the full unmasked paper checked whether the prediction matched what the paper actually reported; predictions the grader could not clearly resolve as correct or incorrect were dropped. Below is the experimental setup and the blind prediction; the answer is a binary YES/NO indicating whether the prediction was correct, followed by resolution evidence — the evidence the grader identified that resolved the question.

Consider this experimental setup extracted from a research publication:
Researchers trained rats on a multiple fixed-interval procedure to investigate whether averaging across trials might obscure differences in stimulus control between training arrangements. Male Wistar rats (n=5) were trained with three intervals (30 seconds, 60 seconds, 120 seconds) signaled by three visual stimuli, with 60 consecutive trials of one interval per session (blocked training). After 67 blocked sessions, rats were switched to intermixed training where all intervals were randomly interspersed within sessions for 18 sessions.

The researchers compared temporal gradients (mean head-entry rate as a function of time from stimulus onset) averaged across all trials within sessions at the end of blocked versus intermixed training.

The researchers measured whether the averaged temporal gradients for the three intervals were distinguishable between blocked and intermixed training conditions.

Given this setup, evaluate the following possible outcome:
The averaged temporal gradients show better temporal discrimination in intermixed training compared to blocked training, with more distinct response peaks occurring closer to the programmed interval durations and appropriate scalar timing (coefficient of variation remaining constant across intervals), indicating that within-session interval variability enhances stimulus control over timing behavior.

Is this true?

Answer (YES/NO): NO